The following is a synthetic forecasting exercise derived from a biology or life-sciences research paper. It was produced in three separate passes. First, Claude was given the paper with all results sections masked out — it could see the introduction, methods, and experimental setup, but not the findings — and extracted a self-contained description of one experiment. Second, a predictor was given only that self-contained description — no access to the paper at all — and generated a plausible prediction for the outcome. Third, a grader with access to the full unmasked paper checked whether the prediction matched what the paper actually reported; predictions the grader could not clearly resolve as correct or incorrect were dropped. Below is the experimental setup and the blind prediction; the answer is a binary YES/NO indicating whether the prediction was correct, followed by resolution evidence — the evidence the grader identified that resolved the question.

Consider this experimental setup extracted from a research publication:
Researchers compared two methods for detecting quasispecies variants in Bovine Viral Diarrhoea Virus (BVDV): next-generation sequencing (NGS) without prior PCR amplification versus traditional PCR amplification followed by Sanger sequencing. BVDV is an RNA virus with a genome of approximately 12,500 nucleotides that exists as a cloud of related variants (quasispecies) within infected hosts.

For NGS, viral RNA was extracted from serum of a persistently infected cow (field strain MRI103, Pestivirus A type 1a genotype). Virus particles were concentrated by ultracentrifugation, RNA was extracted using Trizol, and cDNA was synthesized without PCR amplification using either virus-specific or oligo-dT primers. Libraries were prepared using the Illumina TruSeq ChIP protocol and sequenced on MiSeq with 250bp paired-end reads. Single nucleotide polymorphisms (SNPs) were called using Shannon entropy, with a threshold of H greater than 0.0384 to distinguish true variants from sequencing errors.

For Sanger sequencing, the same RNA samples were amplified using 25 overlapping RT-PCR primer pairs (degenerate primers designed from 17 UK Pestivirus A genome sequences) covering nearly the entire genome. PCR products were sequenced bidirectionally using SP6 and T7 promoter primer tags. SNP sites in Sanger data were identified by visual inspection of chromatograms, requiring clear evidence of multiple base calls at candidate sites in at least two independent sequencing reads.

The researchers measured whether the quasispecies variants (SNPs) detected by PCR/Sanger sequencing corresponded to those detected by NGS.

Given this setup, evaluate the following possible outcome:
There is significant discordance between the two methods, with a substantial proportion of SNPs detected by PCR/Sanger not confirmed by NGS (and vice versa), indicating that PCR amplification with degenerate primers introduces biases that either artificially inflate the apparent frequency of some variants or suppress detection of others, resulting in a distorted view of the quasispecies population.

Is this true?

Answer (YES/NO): NO